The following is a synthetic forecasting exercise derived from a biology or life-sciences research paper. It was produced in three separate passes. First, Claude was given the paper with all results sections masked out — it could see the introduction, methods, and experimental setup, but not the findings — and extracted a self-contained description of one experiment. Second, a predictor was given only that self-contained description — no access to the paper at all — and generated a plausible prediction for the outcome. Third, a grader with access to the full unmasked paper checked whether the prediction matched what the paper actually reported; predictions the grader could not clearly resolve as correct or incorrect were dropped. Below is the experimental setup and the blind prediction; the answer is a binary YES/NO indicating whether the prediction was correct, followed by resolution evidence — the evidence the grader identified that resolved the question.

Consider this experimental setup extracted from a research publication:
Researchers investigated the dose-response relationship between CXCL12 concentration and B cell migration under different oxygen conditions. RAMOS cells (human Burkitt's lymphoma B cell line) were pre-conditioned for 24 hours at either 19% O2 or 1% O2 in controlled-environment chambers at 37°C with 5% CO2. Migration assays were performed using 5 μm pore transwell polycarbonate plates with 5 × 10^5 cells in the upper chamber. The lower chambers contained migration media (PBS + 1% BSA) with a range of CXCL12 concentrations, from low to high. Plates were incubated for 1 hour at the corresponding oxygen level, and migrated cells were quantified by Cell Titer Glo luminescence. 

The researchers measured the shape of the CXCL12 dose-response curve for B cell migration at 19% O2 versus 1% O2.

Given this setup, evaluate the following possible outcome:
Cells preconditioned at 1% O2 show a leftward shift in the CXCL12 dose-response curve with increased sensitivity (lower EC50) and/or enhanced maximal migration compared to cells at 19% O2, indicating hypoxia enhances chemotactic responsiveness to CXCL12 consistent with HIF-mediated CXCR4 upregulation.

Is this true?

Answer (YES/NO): NO